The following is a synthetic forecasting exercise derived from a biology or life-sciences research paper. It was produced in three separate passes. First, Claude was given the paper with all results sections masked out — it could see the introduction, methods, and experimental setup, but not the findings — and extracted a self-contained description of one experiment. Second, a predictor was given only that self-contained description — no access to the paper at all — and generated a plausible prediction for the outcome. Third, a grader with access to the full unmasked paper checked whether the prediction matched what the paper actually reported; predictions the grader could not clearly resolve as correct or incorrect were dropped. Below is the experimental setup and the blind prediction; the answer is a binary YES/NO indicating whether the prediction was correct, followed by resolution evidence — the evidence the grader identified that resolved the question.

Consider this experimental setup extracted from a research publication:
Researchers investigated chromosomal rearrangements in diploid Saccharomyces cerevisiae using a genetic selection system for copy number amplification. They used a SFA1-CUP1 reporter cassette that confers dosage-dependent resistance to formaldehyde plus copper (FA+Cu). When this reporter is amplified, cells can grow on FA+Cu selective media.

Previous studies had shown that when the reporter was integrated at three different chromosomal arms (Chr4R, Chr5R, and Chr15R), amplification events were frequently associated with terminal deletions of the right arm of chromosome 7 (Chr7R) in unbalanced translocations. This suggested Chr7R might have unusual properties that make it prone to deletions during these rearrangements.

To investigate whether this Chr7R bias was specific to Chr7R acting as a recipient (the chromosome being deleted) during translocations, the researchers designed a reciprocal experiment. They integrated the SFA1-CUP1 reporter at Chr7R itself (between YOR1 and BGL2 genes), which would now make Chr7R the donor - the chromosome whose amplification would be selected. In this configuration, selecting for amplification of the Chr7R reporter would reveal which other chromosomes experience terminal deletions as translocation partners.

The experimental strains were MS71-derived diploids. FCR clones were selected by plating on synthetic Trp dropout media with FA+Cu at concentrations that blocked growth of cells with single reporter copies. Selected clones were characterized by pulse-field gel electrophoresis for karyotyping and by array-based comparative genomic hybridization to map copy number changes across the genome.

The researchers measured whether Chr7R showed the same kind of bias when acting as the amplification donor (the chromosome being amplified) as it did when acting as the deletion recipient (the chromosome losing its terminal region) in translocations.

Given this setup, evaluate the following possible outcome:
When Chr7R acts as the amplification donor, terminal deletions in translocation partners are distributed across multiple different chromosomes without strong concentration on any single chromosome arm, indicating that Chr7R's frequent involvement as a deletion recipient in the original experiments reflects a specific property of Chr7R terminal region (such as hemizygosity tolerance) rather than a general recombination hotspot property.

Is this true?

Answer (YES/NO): NO